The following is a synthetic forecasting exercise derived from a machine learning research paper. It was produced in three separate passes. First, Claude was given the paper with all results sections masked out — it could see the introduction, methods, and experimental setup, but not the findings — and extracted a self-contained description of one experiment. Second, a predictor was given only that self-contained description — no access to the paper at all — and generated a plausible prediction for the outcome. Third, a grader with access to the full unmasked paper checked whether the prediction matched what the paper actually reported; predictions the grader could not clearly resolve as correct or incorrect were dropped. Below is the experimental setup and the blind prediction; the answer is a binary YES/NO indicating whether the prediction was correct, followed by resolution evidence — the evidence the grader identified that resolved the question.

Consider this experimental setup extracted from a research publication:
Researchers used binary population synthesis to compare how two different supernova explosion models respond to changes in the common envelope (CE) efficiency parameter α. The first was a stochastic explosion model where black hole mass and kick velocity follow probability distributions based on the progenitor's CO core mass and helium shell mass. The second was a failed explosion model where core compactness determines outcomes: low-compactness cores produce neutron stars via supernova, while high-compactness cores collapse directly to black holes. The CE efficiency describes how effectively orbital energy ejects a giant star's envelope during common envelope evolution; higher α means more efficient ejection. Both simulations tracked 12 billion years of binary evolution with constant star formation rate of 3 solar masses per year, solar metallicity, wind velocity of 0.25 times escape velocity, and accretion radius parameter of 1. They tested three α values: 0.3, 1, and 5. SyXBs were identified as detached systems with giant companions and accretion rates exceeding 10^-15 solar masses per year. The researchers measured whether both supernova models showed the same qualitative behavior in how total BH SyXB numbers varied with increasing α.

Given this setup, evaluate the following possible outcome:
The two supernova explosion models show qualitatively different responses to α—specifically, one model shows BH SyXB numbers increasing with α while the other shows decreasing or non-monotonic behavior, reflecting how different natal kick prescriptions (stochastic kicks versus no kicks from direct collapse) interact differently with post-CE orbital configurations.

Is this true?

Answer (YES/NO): YES